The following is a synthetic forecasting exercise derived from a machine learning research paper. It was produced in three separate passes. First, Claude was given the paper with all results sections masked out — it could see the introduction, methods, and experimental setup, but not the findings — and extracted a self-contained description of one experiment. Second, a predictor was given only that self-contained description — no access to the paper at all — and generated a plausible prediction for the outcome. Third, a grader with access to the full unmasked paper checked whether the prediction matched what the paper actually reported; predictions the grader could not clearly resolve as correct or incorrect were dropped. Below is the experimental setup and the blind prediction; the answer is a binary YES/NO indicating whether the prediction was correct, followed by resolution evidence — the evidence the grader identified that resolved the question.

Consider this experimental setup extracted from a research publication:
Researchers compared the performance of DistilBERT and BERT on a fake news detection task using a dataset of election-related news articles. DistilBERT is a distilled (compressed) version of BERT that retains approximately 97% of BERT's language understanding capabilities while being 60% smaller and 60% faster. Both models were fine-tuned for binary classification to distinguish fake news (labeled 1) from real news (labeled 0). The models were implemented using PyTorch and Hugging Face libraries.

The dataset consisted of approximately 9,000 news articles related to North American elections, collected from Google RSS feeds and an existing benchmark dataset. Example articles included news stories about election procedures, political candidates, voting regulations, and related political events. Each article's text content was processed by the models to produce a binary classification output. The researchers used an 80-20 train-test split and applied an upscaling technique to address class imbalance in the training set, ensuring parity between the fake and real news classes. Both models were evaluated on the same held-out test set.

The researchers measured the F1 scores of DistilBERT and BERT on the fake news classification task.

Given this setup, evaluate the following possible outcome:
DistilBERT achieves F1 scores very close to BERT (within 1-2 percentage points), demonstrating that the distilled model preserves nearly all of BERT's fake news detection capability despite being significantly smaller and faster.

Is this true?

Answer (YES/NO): YES